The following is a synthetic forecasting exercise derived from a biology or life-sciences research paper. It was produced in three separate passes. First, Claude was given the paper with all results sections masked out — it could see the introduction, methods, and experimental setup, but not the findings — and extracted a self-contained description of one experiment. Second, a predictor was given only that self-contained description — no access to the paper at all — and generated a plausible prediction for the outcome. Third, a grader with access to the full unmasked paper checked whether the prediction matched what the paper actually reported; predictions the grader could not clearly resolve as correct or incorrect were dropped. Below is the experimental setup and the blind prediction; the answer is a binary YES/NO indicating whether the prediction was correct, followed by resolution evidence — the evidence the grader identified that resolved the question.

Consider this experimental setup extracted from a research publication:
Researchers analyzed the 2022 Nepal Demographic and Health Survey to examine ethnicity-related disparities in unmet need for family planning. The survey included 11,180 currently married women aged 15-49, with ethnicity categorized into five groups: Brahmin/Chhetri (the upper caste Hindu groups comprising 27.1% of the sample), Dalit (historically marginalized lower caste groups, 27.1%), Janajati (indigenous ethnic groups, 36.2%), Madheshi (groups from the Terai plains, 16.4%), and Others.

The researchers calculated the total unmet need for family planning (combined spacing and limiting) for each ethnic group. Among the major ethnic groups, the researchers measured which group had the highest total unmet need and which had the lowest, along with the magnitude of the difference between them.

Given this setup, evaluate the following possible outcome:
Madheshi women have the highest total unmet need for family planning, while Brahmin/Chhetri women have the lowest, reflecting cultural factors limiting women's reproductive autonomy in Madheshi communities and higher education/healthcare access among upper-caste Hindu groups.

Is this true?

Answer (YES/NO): NO